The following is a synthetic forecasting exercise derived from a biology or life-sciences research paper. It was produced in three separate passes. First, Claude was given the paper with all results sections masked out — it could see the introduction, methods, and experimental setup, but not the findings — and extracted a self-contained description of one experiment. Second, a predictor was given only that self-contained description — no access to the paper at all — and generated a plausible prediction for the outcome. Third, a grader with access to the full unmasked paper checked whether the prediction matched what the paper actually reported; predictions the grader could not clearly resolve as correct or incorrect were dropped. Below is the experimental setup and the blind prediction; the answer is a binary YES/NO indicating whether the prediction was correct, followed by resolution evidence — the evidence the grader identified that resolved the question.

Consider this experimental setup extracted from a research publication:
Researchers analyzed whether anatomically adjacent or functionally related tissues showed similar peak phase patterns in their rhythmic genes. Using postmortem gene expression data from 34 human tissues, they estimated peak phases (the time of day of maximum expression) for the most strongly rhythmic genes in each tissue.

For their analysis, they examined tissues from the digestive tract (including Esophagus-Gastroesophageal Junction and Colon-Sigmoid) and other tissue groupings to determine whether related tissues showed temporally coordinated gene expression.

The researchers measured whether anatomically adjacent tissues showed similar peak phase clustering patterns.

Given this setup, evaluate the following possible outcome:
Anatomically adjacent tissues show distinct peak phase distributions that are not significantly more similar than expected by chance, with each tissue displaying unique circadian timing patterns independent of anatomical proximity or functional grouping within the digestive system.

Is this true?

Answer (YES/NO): NO